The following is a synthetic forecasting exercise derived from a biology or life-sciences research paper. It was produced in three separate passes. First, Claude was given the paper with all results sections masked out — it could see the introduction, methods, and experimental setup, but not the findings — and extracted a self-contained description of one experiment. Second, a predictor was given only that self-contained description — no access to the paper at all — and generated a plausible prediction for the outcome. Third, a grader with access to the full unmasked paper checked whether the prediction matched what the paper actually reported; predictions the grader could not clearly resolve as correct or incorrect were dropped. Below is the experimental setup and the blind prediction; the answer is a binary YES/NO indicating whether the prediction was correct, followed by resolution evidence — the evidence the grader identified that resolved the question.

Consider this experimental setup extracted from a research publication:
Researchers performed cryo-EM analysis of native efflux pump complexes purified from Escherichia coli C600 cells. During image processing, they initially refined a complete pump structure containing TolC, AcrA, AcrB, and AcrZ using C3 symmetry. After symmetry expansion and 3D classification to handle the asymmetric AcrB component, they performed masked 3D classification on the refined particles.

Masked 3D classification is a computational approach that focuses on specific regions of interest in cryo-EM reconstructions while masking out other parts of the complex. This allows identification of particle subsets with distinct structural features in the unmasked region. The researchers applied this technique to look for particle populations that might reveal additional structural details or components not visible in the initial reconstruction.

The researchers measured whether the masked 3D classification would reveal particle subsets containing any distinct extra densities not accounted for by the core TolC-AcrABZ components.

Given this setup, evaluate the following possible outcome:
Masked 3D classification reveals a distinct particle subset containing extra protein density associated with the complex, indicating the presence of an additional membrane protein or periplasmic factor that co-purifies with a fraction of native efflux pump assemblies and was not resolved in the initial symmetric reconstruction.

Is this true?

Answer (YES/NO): YES